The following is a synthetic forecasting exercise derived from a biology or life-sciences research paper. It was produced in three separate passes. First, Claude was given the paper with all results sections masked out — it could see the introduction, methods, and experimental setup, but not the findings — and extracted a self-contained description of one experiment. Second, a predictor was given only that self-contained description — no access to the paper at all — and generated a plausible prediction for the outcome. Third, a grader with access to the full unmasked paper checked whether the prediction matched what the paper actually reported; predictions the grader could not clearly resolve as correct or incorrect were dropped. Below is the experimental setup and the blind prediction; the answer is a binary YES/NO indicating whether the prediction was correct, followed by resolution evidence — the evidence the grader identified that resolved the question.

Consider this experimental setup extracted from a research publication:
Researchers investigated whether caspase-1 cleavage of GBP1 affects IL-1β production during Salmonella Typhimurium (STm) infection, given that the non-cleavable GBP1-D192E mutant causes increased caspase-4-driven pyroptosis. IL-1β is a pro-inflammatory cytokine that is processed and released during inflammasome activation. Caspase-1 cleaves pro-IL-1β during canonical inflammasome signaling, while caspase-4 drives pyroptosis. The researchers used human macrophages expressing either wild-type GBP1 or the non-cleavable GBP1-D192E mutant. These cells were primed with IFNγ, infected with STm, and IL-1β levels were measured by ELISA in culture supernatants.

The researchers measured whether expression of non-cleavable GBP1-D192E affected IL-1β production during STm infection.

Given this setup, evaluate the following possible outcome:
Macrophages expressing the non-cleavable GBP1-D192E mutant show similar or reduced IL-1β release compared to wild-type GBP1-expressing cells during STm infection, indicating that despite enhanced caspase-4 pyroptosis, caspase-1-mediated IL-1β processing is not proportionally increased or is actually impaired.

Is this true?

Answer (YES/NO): YES